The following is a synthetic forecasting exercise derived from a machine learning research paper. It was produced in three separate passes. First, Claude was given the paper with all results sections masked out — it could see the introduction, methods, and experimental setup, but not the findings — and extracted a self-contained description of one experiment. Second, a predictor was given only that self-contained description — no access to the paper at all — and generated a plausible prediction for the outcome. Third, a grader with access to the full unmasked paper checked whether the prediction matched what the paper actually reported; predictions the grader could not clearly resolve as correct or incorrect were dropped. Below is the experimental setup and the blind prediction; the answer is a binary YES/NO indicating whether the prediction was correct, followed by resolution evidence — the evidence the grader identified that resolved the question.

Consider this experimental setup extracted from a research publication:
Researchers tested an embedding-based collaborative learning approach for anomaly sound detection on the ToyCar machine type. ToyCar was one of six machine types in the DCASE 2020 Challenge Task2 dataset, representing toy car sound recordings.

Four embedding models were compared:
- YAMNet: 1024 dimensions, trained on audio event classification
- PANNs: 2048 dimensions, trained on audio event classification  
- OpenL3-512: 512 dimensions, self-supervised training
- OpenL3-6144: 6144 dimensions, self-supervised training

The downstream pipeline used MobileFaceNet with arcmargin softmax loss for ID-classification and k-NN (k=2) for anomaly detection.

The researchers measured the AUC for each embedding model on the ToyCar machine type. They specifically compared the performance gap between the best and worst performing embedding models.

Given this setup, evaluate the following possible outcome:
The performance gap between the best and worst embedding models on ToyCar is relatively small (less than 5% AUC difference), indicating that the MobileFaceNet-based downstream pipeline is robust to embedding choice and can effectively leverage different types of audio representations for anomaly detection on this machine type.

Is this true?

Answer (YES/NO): NO